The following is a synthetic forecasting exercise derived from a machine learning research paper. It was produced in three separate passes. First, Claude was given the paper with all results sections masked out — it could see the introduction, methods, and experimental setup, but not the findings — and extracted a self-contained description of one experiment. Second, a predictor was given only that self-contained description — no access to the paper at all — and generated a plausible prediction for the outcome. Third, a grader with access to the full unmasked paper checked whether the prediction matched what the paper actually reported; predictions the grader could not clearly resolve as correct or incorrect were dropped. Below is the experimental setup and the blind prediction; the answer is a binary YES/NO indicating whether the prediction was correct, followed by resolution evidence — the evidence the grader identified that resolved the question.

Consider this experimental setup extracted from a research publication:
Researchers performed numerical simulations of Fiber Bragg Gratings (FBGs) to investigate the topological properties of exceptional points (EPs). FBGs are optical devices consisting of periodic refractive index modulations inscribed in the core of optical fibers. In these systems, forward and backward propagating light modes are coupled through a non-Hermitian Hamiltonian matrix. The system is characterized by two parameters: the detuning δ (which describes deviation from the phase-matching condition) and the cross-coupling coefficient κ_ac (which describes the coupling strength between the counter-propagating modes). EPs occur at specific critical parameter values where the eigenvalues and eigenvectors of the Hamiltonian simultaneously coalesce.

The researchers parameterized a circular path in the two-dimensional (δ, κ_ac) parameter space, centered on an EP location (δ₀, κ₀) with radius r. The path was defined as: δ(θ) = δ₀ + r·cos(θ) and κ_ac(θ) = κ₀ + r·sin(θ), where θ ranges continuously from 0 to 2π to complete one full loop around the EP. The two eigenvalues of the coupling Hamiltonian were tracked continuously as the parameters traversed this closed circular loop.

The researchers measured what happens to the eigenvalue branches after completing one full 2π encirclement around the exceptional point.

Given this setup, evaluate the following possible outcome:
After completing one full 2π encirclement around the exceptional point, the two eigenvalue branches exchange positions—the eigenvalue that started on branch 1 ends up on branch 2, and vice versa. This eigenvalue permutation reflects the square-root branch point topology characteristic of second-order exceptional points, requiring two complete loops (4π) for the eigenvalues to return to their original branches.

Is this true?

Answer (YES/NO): YES